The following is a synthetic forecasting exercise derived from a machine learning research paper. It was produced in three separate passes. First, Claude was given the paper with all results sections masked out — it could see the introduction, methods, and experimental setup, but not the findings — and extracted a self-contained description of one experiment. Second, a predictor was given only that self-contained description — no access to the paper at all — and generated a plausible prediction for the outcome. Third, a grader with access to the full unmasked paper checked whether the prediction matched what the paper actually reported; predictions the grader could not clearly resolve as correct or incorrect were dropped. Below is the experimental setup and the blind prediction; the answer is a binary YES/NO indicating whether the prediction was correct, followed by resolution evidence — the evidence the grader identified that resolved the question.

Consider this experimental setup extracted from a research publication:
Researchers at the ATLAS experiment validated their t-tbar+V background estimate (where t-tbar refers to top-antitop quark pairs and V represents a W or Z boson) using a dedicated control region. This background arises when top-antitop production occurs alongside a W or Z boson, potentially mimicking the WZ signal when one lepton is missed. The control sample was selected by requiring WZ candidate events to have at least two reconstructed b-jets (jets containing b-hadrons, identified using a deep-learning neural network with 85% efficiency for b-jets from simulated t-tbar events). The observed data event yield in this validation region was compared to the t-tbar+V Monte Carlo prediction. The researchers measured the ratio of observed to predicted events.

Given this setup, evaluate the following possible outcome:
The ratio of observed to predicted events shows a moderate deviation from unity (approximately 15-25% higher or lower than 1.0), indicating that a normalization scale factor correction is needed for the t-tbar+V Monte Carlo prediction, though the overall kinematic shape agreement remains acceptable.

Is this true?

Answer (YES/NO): NO